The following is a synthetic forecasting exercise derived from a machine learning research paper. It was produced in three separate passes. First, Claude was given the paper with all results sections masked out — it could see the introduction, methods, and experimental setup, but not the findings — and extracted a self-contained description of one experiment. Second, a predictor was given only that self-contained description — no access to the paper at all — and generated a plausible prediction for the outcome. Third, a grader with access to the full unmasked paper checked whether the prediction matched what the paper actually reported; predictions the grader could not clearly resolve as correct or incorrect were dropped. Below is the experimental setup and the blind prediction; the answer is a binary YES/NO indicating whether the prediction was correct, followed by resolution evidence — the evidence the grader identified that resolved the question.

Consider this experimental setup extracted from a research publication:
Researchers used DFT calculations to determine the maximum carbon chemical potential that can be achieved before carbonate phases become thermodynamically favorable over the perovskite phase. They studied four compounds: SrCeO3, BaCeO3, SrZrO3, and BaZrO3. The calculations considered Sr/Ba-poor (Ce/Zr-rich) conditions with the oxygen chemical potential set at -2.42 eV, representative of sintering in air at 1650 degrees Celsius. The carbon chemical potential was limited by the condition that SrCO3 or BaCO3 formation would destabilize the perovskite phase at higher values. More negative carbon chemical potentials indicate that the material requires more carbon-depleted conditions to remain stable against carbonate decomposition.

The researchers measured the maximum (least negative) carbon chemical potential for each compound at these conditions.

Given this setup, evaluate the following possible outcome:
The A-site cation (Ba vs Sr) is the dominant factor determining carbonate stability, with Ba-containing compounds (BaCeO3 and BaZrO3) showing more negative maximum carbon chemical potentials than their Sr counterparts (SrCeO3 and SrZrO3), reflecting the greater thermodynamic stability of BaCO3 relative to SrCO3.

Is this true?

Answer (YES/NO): NO